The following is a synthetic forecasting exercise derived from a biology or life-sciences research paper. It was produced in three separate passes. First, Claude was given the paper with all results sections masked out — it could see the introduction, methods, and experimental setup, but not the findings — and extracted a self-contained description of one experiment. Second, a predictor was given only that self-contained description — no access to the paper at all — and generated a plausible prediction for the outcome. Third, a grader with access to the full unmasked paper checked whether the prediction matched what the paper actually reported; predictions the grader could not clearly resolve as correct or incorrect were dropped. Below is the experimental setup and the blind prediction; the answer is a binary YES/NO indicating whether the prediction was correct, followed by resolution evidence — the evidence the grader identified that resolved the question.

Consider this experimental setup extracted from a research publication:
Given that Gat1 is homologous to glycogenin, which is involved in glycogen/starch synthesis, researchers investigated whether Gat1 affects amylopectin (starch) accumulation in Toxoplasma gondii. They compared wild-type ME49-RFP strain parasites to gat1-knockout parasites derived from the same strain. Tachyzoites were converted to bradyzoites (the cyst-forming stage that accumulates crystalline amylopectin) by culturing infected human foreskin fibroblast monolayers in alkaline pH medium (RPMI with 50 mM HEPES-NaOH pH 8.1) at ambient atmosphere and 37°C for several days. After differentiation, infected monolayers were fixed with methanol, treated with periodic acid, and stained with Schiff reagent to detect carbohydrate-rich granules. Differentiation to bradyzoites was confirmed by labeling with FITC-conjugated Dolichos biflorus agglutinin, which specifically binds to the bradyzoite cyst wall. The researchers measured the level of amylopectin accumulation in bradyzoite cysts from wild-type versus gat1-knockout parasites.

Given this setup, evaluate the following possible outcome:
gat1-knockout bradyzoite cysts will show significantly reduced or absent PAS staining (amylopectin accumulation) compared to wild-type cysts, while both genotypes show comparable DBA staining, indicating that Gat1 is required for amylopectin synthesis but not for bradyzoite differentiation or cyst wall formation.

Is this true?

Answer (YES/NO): NO